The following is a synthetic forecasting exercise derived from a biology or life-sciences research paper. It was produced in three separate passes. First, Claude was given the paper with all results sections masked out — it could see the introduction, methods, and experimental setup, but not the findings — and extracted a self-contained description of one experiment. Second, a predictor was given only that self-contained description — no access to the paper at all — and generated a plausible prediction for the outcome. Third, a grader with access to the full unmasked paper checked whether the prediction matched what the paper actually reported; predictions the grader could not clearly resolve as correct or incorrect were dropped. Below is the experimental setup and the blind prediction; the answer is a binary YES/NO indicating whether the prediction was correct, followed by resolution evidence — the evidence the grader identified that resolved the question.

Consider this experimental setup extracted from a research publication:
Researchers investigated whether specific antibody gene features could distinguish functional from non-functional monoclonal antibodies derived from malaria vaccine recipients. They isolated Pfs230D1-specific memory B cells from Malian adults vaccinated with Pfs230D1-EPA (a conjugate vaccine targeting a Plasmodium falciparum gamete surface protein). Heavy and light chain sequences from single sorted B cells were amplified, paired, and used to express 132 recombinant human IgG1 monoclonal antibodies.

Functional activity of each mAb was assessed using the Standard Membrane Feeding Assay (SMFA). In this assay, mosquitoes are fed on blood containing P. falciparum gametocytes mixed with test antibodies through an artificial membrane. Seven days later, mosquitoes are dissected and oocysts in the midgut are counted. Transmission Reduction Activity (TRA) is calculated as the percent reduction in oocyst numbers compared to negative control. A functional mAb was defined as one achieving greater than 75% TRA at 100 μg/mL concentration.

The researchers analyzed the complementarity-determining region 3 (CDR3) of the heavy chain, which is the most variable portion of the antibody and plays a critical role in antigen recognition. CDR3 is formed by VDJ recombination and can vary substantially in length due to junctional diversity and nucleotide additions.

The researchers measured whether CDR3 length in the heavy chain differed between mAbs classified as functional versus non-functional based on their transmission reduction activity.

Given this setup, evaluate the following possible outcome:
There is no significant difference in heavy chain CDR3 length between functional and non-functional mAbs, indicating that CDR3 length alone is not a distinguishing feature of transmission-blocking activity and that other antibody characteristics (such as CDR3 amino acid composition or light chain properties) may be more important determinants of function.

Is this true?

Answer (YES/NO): YES